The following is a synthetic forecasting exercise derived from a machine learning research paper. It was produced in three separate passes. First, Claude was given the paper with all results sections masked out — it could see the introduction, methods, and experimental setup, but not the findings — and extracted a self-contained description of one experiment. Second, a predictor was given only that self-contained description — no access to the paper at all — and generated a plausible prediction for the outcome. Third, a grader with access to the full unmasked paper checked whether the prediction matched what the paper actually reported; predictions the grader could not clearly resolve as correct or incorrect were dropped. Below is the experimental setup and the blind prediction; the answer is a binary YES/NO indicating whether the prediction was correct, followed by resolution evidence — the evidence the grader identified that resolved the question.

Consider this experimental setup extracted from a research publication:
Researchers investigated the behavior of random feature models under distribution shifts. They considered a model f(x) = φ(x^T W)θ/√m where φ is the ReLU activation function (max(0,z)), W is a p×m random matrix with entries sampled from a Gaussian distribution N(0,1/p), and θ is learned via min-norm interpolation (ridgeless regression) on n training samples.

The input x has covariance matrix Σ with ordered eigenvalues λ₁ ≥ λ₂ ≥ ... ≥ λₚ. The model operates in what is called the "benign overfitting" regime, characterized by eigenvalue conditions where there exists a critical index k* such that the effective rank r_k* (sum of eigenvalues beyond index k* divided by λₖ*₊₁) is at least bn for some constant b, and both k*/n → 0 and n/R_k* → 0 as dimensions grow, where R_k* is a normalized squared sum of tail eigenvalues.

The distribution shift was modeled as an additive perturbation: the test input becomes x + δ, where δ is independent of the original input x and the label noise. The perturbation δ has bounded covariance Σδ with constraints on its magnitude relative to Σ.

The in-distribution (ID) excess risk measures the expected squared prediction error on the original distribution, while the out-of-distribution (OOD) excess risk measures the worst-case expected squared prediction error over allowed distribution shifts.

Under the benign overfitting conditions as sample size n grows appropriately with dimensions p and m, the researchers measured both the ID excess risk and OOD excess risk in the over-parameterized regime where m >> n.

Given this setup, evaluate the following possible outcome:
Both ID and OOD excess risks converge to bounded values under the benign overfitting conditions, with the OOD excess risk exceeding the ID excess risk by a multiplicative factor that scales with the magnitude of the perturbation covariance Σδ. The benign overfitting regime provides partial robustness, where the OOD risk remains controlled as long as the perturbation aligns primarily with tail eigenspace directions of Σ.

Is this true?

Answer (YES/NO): NO